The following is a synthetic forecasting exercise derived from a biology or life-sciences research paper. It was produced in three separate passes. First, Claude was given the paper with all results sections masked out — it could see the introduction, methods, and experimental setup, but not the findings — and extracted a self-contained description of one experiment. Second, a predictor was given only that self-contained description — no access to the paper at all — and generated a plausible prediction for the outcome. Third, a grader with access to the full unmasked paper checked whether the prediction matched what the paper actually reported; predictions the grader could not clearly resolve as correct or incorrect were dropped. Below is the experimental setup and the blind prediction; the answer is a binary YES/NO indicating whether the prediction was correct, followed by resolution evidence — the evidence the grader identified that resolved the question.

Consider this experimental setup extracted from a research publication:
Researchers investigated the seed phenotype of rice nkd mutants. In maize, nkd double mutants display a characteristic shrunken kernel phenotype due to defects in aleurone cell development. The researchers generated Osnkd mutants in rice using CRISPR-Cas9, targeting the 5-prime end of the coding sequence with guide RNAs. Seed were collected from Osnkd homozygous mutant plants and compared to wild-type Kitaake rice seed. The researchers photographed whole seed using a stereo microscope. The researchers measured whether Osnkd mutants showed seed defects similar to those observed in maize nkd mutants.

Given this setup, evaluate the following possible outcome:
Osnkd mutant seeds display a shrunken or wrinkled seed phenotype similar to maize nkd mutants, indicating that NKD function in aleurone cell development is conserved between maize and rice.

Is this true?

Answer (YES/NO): NO